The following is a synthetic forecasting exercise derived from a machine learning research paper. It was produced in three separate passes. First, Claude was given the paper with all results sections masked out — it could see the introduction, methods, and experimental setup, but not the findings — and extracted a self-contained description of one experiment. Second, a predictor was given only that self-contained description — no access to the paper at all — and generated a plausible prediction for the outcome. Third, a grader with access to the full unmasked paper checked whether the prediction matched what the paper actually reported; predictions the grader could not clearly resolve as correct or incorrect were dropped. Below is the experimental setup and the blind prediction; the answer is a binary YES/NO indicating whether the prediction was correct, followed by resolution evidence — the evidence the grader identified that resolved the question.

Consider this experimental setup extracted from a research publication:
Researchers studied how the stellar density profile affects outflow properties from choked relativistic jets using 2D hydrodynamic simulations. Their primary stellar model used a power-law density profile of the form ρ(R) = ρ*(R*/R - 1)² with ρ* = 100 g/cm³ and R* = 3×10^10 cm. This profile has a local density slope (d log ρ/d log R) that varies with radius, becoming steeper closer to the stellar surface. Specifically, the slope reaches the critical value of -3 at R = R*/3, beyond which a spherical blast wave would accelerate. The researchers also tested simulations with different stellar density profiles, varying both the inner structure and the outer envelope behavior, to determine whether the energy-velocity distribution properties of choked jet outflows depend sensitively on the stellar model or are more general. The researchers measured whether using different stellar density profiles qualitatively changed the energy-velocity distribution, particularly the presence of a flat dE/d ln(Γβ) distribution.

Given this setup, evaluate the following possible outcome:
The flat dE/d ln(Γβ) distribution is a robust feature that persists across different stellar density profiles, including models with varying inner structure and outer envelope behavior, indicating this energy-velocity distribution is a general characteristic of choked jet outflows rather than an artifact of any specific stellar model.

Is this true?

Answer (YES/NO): YES